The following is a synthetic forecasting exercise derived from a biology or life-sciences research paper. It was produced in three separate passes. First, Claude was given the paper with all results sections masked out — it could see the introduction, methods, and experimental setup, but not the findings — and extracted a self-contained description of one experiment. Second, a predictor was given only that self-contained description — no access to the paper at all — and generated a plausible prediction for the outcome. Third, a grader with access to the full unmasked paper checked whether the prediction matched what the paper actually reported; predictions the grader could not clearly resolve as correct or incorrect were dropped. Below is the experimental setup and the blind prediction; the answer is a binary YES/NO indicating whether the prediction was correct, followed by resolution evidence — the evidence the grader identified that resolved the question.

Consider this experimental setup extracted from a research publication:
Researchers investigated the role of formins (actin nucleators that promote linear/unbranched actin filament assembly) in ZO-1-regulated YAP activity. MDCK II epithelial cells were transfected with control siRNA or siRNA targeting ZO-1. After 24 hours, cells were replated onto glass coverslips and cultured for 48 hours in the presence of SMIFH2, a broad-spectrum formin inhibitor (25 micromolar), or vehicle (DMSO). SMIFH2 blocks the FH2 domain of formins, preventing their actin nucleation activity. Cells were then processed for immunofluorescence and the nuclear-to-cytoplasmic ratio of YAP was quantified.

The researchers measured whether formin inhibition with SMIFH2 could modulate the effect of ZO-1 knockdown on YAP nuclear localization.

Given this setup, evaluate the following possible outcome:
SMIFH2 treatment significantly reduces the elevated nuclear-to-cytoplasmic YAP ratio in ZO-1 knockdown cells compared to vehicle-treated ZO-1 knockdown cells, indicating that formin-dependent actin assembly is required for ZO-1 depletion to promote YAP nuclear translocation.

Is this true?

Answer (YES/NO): NO